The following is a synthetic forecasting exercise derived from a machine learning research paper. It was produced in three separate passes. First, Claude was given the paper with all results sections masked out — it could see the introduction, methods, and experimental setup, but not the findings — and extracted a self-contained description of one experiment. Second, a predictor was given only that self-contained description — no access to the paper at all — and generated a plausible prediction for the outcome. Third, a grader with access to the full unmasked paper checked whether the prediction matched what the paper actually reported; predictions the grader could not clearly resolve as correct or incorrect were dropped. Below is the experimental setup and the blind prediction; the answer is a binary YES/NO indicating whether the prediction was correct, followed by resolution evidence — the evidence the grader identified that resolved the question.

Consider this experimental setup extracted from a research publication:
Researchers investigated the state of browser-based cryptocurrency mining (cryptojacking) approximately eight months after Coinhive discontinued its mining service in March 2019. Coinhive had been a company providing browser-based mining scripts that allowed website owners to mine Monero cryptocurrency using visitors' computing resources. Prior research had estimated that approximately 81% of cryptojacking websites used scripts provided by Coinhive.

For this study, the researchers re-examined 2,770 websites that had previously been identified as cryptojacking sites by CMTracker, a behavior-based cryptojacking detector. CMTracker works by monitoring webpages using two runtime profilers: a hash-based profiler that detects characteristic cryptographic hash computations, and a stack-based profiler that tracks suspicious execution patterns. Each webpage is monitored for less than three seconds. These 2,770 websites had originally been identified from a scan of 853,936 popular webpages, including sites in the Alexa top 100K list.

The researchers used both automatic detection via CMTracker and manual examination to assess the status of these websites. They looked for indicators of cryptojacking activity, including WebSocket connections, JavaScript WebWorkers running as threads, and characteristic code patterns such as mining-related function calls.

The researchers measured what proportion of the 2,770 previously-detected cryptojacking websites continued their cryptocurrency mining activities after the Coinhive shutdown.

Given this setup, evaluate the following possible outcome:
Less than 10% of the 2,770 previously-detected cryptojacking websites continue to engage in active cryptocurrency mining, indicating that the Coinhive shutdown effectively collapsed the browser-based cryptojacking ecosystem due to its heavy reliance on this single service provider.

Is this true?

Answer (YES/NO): YES